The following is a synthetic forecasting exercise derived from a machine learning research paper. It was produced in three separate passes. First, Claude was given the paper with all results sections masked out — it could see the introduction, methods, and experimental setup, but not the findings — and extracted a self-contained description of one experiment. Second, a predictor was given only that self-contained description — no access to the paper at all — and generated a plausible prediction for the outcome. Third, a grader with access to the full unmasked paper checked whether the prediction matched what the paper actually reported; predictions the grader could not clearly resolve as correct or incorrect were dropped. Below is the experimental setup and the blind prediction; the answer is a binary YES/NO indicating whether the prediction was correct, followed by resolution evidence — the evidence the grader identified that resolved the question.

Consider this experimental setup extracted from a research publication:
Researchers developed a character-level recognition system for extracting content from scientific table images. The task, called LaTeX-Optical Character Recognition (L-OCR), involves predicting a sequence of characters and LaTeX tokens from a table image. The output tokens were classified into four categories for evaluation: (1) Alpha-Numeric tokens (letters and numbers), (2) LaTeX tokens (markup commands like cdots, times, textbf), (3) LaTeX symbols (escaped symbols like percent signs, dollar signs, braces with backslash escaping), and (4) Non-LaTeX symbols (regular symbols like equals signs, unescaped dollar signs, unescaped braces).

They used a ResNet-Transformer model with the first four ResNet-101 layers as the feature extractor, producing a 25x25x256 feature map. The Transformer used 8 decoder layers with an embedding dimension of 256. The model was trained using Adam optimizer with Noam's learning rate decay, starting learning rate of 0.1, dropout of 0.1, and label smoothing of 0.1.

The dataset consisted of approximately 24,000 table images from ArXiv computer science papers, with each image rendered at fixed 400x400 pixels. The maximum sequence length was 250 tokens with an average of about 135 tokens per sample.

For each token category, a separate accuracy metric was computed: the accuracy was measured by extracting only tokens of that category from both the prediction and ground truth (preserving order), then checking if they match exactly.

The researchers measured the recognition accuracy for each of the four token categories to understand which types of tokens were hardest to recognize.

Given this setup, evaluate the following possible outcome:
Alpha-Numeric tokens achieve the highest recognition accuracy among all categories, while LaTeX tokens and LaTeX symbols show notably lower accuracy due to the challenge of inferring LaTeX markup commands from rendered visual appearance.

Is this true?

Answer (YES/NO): NO